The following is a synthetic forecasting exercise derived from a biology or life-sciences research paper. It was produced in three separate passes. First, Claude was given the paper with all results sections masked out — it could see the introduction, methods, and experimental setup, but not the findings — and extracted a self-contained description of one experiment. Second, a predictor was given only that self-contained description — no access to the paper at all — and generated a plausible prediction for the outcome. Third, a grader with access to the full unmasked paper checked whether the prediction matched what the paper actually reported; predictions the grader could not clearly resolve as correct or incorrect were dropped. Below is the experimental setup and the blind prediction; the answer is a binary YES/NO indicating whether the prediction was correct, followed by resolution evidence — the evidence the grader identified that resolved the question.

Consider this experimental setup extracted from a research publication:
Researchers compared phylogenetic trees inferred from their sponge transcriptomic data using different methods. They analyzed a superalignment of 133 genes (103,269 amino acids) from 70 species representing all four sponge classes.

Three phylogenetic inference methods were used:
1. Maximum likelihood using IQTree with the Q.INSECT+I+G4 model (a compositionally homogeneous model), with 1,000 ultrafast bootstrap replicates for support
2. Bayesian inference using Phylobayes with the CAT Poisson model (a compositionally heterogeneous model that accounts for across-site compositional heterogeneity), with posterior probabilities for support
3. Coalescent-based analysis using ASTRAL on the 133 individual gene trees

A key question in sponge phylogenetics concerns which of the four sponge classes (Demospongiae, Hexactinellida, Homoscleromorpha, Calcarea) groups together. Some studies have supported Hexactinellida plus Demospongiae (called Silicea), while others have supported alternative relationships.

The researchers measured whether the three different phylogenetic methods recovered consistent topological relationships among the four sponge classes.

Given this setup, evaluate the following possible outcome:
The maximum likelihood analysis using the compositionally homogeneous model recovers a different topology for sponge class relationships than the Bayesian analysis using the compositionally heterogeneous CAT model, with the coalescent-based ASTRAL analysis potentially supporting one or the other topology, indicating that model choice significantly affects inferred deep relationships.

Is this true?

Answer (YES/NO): NO